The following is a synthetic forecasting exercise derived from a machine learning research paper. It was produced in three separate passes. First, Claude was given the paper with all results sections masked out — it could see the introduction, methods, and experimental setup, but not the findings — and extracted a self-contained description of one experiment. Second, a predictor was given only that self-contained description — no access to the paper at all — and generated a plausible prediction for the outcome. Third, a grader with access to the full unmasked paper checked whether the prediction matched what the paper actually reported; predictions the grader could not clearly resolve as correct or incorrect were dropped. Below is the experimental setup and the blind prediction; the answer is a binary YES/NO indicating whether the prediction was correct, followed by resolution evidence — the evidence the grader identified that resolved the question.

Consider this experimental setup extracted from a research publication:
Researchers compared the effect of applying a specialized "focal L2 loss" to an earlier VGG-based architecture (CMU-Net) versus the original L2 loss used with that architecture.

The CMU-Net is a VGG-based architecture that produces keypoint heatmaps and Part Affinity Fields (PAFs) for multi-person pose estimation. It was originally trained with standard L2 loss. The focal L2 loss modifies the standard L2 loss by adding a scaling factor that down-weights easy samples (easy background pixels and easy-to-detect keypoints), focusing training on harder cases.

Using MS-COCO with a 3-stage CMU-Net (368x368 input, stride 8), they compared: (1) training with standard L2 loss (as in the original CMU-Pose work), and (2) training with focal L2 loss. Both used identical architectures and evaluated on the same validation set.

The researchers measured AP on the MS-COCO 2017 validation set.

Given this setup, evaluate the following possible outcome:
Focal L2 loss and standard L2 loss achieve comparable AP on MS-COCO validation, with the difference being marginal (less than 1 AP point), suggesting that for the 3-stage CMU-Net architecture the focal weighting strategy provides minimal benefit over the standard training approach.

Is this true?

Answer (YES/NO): NO